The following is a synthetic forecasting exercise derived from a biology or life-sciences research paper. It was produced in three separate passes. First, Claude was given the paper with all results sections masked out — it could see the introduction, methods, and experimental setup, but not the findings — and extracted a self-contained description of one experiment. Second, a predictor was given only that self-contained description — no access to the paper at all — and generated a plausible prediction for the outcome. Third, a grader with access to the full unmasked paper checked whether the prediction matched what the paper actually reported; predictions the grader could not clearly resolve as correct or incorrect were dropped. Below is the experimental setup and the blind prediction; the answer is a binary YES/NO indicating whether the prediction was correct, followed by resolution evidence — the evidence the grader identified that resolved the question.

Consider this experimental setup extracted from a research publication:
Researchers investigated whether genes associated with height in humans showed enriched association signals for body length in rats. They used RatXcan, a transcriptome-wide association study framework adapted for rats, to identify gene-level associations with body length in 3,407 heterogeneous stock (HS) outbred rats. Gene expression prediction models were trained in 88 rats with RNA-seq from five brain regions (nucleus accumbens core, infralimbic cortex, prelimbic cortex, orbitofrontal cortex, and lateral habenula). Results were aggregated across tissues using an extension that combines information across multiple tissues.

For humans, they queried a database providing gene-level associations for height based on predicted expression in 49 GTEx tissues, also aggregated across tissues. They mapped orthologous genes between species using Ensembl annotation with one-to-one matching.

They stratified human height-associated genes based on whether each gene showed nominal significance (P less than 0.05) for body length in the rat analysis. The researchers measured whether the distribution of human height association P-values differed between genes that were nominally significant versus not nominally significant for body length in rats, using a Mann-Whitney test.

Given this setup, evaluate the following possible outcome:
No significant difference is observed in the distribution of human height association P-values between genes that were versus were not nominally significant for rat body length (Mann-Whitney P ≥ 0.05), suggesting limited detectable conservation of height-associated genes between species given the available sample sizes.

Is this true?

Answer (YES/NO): NO